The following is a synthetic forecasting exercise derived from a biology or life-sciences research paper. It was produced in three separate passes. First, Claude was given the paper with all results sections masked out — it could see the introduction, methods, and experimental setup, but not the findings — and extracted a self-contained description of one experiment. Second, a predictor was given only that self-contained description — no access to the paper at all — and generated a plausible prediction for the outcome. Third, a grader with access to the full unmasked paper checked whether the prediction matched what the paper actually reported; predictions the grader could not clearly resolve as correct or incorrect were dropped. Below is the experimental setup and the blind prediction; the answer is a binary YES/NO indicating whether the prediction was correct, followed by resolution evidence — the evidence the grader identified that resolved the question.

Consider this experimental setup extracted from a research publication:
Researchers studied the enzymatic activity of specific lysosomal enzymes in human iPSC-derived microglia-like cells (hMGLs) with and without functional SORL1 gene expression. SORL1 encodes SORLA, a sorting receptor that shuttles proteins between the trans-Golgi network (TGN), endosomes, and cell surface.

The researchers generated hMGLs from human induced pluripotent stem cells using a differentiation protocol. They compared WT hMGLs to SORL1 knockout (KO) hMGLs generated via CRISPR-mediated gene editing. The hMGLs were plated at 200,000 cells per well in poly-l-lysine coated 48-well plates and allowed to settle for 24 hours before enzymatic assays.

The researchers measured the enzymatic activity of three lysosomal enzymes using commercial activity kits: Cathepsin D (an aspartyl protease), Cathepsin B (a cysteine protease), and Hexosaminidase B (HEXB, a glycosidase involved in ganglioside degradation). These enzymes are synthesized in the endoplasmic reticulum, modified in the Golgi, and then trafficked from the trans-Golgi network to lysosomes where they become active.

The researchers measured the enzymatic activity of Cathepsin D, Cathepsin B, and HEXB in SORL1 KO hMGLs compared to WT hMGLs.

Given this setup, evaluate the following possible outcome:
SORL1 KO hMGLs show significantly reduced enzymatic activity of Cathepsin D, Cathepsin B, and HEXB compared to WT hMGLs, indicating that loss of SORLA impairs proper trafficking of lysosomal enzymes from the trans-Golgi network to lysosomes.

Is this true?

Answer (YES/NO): YES